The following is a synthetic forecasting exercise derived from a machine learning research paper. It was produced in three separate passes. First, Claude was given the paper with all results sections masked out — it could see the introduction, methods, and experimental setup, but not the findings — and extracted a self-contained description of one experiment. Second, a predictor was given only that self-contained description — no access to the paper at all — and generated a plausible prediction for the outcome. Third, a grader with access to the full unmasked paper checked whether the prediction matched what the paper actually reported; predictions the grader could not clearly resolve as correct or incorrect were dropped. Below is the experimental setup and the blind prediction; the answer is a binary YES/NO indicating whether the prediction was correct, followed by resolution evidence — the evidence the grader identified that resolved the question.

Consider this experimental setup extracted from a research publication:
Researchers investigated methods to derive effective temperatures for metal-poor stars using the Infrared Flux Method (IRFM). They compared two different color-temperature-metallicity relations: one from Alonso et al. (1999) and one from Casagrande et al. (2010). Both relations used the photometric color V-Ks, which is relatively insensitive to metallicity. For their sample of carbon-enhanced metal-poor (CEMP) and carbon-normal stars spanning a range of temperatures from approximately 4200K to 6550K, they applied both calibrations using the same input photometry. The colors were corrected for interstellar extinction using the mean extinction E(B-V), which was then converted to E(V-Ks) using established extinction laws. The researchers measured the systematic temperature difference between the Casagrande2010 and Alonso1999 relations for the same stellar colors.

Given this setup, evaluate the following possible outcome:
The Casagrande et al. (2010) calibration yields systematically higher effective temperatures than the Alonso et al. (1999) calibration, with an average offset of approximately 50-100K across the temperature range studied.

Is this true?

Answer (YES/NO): YES